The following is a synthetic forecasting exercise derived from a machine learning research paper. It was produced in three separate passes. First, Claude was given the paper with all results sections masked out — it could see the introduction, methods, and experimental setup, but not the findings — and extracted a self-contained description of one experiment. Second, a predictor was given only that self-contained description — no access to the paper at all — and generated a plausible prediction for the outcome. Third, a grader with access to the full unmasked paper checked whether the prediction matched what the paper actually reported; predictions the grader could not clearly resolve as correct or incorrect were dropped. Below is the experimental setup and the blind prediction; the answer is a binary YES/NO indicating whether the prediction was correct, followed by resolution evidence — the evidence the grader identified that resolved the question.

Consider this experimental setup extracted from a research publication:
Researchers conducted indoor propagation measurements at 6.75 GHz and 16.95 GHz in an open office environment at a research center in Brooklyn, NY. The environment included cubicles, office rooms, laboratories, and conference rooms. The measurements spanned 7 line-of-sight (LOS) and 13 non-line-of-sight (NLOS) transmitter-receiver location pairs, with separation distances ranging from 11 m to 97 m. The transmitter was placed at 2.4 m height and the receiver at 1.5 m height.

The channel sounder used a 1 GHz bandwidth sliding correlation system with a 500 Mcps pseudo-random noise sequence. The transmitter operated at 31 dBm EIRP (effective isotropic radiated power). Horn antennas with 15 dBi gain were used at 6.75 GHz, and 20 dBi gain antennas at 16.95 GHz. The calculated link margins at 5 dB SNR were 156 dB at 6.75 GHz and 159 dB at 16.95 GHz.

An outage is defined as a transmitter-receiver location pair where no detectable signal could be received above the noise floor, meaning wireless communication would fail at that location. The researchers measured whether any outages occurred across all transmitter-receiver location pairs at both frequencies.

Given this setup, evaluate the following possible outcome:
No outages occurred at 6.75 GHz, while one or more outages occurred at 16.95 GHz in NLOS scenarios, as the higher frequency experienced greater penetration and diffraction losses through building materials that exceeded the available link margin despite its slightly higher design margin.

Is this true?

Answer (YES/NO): NO